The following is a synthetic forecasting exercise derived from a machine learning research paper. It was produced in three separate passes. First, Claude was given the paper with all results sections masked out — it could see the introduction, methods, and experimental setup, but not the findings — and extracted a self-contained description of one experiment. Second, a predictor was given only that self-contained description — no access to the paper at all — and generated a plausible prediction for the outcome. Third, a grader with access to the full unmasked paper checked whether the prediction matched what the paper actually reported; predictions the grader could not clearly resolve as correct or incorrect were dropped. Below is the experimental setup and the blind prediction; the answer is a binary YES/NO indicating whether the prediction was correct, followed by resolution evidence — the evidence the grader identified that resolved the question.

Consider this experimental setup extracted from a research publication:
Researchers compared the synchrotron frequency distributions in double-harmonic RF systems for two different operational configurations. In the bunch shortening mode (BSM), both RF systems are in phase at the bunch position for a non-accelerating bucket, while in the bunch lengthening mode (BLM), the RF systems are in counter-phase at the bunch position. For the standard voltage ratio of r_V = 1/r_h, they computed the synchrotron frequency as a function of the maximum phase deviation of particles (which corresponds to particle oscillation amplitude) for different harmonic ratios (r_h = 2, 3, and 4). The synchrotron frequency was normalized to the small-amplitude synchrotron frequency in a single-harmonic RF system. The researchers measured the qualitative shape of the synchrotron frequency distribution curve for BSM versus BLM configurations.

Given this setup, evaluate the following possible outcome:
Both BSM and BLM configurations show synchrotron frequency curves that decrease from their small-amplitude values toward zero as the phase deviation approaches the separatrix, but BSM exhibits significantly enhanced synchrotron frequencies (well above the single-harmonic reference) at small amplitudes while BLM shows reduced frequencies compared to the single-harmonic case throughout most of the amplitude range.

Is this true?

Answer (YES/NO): NO